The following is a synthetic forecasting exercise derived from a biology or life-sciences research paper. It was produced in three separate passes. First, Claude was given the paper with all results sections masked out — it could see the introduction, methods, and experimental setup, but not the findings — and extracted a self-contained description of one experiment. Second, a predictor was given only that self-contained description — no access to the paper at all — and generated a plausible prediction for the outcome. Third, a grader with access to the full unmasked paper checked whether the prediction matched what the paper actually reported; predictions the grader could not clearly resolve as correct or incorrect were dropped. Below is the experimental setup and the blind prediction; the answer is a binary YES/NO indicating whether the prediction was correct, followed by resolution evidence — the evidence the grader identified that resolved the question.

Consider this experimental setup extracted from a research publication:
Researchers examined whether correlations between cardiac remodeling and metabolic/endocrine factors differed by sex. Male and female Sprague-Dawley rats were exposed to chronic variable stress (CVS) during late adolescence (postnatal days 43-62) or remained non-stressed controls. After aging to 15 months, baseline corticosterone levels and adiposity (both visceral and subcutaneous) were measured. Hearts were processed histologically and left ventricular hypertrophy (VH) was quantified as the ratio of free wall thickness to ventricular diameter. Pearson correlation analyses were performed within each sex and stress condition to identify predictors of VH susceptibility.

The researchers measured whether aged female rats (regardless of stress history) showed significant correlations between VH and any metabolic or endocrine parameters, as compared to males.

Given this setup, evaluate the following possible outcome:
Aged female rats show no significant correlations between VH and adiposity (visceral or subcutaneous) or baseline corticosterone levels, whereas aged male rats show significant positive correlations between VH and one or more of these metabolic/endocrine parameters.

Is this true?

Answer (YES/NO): YES